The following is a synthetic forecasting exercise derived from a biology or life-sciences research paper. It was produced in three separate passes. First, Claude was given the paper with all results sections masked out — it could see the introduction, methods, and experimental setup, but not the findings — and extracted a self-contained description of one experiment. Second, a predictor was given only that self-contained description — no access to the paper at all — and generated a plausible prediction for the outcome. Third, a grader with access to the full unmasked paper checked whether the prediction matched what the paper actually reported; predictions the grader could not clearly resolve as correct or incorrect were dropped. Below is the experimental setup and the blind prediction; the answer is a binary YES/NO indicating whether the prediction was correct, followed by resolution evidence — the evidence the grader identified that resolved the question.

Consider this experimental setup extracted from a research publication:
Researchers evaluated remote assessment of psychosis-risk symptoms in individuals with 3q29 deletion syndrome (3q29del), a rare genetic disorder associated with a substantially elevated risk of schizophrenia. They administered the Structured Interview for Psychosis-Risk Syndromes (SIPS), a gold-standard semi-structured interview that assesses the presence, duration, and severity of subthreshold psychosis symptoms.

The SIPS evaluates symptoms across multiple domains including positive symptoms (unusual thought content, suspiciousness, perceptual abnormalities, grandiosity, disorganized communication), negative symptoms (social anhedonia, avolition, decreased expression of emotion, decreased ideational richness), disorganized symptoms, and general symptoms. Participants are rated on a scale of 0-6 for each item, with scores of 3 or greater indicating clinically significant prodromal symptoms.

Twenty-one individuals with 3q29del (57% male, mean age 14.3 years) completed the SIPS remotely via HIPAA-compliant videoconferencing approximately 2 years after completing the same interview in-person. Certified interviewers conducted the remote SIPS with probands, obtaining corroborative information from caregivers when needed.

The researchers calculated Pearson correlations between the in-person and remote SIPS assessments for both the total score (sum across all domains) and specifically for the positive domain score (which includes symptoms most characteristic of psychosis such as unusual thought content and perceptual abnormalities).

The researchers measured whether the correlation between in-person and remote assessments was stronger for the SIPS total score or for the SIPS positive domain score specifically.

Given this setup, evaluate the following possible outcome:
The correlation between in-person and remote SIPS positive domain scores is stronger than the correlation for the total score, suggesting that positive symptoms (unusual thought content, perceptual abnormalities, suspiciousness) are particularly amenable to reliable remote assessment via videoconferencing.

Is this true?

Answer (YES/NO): YES